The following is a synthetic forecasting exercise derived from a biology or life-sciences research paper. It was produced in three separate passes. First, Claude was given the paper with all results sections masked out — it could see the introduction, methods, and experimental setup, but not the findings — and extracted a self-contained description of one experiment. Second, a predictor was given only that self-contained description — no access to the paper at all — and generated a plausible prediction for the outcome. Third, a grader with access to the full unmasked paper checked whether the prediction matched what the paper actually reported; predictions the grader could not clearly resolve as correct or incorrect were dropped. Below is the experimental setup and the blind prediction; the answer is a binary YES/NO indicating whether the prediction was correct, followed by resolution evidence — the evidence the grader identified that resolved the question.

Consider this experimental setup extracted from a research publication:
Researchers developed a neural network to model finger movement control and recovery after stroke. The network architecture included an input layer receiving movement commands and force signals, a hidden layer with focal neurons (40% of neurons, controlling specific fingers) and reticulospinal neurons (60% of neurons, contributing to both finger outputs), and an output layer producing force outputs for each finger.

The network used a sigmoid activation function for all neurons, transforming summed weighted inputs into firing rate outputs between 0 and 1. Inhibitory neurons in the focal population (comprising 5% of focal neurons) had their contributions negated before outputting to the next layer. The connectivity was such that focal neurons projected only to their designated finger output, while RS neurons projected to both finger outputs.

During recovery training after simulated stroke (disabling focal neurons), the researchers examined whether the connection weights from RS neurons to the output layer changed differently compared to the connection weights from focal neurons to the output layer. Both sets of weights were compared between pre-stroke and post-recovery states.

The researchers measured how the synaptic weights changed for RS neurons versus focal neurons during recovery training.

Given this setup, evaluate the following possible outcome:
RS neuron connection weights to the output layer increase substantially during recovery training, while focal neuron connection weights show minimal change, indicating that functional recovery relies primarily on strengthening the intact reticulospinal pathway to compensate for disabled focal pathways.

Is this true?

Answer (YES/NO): NO